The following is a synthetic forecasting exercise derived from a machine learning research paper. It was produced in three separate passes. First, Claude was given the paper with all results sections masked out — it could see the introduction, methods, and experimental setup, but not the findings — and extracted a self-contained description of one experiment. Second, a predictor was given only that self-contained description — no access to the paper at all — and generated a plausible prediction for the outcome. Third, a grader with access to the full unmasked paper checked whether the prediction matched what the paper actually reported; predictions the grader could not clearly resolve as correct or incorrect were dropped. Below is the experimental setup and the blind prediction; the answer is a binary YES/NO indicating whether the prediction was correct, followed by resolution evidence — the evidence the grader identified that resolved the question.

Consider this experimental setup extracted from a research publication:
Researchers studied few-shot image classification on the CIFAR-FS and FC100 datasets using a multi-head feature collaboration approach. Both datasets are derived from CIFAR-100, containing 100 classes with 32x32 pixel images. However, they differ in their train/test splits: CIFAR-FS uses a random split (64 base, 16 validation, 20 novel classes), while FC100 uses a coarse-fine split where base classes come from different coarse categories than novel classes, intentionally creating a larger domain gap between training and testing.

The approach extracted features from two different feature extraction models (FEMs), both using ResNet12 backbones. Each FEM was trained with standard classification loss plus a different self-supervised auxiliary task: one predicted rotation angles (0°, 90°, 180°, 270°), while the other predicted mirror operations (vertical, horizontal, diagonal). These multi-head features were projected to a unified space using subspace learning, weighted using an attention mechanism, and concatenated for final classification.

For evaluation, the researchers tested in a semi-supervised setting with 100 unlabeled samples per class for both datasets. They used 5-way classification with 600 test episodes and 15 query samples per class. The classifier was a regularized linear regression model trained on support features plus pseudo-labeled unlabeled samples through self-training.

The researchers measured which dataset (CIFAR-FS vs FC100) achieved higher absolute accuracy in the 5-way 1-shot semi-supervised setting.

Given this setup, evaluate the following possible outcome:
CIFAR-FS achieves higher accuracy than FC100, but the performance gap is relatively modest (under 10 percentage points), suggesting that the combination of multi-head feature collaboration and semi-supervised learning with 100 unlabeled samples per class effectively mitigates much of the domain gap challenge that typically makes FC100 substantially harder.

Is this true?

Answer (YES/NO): NO